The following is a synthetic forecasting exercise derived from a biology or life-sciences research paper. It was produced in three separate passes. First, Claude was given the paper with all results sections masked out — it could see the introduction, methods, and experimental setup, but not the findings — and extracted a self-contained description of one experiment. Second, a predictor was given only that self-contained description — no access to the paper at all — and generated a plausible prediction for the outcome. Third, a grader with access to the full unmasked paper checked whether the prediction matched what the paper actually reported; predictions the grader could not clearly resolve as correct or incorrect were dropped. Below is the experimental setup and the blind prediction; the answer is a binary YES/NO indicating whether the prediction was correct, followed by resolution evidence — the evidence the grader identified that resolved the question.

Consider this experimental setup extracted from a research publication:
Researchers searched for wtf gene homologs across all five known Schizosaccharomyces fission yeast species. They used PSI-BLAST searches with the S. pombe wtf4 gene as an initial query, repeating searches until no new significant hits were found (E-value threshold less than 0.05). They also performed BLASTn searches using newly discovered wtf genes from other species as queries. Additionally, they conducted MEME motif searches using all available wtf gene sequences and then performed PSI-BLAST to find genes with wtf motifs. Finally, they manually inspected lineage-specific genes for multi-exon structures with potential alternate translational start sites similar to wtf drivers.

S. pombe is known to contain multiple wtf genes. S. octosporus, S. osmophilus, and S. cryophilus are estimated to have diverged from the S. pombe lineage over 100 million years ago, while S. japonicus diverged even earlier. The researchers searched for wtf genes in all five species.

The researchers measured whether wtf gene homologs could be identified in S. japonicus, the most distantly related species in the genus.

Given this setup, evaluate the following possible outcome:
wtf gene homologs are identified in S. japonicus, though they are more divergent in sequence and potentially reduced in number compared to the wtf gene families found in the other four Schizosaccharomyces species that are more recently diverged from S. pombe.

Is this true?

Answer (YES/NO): NO